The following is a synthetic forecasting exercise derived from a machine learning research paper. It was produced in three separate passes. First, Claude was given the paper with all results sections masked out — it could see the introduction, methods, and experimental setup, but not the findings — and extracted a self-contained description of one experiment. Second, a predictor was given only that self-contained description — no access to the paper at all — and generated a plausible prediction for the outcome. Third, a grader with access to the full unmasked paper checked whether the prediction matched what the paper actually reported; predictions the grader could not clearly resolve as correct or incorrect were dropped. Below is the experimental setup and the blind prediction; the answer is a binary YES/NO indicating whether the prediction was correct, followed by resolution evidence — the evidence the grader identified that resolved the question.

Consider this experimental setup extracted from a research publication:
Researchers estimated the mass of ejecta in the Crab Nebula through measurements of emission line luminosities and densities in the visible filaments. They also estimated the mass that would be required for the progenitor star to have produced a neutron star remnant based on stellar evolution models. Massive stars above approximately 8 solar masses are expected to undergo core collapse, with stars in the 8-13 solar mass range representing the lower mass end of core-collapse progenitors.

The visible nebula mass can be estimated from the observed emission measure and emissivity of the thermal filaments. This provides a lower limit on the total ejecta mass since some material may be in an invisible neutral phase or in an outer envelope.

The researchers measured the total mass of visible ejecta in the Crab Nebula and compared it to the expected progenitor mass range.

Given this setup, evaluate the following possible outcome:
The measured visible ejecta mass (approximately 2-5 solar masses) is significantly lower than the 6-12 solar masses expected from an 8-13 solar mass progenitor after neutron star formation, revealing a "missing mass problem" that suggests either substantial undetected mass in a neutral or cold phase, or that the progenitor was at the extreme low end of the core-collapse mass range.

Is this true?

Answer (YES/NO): YES